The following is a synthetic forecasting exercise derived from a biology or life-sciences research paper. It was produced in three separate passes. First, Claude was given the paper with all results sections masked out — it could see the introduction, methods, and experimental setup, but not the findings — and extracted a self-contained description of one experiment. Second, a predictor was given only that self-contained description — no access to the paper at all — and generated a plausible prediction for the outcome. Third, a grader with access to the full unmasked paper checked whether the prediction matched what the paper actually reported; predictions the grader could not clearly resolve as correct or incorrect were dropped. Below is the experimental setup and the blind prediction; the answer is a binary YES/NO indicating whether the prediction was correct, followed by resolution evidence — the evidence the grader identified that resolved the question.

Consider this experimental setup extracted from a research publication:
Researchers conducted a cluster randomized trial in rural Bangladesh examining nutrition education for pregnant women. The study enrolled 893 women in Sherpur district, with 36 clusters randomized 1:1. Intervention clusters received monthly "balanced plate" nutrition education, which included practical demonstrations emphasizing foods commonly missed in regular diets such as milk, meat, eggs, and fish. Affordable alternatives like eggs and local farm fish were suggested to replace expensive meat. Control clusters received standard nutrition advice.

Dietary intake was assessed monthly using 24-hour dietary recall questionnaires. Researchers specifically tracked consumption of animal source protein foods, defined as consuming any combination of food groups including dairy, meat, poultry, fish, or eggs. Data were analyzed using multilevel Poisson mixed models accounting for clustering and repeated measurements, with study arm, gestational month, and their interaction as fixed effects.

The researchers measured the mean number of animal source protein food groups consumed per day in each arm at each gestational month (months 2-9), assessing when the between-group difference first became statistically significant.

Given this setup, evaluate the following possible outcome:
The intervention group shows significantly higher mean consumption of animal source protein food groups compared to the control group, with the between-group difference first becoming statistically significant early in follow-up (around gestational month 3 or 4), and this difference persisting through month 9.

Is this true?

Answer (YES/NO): YES